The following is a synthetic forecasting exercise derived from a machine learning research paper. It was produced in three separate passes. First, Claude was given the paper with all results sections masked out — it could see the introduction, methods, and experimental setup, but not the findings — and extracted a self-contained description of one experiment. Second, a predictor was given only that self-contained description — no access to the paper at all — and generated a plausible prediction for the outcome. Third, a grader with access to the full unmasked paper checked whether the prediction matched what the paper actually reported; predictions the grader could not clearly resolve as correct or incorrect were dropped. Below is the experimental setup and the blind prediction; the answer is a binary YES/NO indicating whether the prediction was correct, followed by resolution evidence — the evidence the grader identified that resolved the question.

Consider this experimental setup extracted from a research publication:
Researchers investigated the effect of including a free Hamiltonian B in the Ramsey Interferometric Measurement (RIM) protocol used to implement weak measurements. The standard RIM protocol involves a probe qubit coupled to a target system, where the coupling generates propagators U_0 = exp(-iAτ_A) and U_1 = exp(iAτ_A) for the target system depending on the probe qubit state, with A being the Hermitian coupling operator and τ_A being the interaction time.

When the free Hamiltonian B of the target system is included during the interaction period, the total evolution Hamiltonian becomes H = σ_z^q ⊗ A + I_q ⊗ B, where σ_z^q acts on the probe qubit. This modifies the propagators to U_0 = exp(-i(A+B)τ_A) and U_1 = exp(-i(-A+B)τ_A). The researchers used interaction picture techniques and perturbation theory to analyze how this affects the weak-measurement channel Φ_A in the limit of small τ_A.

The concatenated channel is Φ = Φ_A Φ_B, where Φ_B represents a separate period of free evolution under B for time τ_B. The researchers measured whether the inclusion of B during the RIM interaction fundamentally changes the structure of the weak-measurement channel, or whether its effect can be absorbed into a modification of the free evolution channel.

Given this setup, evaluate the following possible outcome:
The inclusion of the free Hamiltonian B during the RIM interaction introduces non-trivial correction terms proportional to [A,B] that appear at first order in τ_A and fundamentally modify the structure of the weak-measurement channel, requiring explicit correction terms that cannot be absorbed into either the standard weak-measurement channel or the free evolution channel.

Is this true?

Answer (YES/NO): NO